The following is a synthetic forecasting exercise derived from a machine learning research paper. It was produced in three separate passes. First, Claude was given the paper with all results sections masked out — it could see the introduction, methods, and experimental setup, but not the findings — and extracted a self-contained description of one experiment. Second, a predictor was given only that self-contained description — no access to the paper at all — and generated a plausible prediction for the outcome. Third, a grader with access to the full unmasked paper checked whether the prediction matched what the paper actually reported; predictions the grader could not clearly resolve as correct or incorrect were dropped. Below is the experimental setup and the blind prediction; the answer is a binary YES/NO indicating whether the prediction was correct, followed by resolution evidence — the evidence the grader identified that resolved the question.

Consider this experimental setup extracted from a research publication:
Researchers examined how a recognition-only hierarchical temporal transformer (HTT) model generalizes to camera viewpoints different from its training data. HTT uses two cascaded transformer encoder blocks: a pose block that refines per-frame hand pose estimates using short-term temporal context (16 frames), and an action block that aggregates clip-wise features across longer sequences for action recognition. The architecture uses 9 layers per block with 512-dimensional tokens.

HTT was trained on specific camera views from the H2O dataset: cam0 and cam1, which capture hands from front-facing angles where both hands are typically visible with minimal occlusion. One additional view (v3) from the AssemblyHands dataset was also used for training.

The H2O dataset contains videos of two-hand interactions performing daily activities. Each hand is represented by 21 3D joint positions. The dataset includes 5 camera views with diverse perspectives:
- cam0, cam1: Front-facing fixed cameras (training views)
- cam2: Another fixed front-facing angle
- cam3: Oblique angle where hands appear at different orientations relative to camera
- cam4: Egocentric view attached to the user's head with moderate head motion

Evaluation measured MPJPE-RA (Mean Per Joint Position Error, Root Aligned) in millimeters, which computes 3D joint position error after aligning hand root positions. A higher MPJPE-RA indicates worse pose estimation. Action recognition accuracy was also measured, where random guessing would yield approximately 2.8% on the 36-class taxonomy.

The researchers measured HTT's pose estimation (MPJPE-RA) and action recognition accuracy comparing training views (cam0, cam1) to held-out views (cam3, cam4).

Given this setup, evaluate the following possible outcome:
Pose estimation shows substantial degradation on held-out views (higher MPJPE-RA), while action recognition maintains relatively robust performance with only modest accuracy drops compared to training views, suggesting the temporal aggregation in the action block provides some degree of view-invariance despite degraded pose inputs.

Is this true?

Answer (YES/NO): NO